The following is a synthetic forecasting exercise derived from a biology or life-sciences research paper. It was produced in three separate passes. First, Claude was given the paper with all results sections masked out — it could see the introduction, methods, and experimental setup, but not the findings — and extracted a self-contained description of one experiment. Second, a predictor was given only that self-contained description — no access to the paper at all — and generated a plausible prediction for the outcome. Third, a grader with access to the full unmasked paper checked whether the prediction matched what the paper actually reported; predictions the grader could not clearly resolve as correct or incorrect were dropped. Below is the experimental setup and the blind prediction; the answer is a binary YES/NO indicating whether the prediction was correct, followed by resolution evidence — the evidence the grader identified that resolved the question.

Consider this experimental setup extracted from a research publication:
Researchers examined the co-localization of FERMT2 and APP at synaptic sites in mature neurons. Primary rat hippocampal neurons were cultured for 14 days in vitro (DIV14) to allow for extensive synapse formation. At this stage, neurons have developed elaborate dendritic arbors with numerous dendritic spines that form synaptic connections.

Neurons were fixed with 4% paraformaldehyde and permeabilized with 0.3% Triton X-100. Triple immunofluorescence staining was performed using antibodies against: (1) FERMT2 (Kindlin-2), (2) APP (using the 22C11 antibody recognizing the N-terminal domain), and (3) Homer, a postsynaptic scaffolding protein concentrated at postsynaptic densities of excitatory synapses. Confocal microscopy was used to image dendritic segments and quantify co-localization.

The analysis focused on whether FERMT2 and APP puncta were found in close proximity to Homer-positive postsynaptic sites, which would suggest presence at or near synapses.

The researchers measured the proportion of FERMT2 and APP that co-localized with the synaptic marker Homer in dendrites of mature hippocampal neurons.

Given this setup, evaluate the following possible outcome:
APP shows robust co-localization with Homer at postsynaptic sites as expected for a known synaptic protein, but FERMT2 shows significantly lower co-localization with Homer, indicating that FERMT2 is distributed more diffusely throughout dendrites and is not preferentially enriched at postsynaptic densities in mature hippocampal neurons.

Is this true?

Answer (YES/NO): NO